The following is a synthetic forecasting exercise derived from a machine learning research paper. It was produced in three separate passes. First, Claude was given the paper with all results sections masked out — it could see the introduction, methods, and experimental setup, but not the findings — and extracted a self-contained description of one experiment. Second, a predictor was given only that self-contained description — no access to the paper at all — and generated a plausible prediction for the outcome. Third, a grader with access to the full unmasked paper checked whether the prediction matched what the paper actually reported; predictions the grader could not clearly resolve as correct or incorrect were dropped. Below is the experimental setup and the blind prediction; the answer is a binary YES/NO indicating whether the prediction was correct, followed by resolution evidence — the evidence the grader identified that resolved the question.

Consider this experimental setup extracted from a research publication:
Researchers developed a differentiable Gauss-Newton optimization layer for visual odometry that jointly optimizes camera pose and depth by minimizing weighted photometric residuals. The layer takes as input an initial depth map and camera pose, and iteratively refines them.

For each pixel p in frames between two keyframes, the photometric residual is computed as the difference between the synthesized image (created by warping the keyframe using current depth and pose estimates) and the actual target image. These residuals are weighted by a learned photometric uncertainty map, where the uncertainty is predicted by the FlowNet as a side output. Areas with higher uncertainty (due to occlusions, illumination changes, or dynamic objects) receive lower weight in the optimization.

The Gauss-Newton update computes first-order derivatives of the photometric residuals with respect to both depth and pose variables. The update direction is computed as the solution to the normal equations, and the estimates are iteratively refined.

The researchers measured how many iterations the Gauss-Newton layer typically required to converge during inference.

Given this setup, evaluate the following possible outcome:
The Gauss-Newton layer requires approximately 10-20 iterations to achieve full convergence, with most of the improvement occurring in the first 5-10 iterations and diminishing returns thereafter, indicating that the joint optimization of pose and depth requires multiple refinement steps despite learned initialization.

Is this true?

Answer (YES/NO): NO